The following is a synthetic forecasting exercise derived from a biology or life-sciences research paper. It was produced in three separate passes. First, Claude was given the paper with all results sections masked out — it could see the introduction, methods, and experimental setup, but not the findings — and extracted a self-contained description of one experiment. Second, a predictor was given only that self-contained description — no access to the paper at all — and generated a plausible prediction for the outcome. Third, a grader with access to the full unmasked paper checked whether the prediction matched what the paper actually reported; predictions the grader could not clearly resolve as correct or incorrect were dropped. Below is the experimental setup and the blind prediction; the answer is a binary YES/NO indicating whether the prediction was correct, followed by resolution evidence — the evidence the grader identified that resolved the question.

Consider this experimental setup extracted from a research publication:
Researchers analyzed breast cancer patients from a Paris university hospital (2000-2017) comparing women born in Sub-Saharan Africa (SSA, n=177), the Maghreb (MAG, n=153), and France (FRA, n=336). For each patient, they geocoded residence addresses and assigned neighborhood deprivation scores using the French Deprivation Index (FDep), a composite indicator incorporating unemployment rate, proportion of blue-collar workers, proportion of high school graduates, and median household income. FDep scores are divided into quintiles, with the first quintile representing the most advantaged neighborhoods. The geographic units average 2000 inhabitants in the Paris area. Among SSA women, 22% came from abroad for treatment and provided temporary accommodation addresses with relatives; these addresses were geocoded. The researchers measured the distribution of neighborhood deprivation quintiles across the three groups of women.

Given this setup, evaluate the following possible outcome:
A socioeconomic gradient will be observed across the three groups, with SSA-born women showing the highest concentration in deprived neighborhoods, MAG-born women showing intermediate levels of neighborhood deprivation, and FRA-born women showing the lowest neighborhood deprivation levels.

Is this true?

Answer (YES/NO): NO